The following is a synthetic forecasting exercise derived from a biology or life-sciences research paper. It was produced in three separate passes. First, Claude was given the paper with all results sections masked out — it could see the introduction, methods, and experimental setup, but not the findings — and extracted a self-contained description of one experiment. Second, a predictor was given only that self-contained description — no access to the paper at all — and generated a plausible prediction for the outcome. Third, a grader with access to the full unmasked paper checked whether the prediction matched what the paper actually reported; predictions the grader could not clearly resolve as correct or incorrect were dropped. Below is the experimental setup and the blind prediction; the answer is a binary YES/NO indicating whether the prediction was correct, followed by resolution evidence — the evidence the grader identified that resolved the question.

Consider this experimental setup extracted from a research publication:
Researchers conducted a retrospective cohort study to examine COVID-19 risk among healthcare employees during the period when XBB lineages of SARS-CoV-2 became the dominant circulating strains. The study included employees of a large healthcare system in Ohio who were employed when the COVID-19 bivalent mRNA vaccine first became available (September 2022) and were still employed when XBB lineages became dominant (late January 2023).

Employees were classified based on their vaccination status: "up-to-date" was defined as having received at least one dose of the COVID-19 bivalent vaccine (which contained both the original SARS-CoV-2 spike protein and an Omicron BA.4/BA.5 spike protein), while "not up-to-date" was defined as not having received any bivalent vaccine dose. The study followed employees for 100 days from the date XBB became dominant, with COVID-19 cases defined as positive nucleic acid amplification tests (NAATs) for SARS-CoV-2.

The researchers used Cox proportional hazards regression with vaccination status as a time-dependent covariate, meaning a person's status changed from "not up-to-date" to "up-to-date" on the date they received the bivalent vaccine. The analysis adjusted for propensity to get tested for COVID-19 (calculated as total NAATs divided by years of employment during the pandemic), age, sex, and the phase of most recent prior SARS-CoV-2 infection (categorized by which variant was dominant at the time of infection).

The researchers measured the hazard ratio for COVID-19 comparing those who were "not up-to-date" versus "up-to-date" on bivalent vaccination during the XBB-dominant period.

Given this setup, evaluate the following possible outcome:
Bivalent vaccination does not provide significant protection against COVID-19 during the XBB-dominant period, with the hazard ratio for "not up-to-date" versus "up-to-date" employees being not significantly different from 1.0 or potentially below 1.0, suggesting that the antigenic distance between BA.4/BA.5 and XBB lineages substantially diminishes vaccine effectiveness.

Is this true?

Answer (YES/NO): YES